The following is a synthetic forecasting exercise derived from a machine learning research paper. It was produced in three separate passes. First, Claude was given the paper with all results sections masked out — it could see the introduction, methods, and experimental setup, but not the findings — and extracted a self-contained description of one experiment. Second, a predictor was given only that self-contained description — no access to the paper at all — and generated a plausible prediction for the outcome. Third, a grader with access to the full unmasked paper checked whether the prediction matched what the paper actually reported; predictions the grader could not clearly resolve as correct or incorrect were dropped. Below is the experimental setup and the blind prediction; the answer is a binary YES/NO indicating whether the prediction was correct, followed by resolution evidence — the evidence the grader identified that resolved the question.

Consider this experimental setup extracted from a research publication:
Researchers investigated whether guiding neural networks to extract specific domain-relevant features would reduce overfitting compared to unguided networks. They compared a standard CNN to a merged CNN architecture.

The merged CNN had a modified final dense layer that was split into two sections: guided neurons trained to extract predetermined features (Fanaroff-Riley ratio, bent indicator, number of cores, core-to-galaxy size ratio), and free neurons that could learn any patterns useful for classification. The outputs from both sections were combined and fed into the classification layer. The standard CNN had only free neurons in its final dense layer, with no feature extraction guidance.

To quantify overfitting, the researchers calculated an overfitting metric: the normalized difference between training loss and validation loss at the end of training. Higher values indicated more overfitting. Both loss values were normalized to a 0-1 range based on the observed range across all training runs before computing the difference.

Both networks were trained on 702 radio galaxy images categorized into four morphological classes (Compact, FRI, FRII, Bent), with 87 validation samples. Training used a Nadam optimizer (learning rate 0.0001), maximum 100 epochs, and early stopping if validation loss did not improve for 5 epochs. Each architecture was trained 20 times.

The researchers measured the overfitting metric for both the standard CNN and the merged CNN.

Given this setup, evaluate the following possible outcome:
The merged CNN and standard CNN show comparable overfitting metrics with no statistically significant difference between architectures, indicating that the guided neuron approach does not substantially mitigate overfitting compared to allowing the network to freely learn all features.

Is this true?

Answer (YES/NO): NO